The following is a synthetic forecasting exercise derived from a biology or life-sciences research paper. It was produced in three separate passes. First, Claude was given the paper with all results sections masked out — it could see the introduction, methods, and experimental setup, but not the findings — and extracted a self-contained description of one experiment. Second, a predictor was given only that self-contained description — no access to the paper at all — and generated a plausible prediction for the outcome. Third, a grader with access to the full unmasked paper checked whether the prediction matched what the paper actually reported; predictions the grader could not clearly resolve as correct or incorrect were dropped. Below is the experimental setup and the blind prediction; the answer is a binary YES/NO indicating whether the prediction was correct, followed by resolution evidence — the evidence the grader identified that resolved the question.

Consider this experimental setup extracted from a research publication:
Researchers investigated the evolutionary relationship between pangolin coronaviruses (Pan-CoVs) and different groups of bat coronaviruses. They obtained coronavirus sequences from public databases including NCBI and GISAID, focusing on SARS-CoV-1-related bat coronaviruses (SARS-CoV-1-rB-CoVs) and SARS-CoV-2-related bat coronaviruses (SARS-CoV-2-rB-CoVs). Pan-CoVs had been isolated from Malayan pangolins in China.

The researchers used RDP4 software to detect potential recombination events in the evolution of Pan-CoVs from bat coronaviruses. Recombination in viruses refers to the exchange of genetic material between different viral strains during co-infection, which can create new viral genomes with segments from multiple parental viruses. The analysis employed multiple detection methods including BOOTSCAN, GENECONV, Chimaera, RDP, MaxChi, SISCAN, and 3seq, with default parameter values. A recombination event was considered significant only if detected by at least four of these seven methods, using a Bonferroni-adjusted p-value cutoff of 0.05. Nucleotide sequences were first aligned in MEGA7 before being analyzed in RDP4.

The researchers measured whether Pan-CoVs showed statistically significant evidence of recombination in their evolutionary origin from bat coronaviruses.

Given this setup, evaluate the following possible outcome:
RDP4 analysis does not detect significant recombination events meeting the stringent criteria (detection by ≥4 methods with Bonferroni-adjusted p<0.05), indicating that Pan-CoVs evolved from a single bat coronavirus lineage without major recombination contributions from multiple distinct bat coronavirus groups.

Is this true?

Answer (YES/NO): YES